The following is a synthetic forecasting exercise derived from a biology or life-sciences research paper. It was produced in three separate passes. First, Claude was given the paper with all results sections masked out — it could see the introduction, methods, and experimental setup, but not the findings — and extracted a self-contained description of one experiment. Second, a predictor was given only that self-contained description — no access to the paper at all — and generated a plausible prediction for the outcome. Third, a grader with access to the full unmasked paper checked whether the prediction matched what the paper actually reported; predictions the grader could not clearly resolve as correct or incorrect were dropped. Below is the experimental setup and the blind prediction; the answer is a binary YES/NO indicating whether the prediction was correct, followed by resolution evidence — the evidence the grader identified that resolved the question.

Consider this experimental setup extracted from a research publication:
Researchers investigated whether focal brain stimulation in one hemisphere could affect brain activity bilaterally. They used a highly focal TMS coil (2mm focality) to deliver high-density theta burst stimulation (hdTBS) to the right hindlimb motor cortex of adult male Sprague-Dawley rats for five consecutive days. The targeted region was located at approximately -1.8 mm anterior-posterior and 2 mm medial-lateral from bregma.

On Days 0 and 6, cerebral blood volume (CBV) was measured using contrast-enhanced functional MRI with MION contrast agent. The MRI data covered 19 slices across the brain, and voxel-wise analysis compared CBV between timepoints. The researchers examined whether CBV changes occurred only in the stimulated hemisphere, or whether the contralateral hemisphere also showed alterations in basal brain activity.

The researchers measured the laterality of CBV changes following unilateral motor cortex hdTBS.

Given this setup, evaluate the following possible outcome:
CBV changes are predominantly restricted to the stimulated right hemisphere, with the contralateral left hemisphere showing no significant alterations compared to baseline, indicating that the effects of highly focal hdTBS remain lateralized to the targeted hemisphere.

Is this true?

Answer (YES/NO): NO